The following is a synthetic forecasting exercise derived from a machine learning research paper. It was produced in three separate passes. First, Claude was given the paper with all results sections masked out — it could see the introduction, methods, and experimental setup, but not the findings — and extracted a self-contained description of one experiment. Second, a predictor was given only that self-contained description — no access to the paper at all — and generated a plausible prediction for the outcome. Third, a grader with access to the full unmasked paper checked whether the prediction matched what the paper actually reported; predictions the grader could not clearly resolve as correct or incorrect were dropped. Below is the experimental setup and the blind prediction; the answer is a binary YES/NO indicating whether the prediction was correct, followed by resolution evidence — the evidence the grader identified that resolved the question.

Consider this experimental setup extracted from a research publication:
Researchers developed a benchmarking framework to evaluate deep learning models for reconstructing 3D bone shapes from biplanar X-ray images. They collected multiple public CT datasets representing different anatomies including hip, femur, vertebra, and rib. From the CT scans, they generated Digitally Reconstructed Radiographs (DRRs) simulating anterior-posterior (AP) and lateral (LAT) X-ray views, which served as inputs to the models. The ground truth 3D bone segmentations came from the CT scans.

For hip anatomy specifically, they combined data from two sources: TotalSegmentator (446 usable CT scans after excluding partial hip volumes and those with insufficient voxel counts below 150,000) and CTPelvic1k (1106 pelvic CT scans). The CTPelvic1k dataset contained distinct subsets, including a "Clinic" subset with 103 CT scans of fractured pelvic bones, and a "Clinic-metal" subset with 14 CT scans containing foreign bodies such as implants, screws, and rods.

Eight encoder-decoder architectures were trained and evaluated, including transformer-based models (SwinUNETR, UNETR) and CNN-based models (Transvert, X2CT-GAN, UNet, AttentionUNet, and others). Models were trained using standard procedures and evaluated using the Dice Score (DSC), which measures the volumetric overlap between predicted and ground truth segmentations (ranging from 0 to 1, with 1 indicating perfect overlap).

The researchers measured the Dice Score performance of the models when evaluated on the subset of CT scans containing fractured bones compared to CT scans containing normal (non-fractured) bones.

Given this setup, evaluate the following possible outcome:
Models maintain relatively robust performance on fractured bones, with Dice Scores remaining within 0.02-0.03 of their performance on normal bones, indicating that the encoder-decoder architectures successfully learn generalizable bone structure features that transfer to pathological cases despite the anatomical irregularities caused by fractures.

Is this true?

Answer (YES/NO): NO